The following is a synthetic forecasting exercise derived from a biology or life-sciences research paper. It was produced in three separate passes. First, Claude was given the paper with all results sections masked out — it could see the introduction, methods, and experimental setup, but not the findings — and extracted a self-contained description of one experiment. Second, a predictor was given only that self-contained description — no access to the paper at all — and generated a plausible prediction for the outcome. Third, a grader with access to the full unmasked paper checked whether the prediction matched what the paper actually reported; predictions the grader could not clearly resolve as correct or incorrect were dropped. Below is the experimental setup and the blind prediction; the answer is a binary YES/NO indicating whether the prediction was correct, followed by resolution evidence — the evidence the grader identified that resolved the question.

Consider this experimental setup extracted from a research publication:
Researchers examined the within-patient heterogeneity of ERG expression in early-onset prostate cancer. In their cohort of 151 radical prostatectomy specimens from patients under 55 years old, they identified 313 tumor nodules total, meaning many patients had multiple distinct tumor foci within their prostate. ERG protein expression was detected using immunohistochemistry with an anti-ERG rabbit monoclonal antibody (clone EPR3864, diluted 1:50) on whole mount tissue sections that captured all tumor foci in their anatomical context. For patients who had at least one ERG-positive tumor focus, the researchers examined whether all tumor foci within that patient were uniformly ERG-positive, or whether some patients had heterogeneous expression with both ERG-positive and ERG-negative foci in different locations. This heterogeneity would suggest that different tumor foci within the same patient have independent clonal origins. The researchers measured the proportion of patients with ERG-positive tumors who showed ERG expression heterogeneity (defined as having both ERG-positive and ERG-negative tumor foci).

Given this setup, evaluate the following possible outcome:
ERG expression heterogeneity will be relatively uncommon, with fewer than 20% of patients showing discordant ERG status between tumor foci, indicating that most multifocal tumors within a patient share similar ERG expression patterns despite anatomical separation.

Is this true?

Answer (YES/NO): NO